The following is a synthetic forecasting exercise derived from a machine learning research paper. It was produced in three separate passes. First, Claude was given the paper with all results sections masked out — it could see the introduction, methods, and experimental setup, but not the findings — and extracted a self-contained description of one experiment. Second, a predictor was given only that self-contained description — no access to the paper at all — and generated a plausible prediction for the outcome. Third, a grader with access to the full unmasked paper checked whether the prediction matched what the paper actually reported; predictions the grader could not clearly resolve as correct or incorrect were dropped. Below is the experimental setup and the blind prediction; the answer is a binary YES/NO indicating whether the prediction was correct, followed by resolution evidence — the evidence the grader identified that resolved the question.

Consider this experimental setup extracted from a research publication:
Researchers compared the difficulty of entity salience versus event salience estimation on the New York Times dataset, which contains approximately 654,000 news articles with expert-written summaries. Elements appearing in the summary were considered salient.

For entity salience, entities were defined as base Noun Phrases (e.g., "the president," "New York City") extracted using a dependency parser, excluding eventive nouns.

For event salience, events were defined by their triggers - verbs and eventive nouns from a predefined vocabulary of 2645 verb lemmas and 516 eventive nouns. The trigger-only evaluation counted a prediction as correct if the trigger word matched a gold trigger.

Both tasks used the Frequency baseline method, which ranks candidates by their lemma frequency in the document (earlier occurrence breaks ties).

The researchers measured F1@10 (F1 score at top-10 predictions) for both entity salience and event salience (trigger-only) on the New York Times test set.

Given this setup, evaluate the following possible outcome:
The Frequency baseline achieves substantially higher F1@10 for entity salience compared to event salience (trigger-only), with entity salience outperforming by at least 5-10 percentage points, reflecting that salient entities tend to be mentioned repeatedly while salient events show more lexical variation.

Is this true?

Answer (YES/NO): NO